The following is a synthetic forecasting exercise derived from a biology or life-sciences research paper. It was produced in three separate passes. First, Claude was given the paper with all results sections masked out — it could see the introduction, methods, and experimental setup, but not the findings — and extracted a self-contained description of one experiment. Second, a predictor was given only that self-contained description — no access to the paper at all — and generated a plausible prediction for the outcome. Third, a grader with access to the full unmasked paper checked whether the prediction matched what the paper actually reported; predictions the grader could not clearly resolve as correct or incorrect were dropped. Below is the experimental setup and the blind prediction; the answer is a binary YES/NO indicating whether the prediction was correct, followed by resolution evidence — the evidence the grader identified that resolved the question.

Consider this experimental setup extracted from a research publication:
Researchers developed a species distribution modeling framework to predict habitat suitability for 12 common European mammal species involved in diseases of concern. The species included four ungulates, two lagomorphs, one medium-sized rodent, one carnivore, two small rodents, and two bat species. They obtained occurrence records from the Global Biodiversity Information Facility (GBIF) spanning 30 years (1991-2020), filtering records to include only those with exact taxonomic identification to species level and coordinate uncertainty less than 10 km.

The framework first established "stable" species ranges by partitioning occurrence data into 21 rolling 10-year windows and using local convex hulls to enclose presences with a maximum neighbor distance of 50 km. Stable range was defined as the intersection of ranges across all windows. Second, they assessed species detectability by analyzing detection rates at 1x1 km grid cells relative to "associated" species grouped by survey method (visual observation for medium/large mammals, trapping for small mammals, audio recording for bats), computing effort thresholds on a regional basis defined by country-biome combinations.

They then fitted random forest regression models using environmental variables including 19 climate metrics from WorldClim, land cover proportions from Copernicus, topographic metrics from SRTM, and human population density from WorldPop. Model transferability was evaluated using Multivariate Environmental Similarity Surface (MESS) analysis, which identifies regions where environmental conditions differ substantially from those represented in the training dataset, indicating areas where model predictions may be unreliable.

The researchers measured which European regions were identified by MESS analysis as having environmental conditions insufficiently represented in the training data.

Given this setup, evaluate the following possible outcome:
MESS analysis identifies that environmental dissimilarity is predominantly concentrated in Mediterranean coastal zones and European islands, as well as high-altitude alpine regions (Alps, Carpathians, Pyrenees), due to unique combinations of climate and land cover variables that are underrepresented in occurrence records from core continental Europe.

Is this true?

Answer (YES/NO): NO